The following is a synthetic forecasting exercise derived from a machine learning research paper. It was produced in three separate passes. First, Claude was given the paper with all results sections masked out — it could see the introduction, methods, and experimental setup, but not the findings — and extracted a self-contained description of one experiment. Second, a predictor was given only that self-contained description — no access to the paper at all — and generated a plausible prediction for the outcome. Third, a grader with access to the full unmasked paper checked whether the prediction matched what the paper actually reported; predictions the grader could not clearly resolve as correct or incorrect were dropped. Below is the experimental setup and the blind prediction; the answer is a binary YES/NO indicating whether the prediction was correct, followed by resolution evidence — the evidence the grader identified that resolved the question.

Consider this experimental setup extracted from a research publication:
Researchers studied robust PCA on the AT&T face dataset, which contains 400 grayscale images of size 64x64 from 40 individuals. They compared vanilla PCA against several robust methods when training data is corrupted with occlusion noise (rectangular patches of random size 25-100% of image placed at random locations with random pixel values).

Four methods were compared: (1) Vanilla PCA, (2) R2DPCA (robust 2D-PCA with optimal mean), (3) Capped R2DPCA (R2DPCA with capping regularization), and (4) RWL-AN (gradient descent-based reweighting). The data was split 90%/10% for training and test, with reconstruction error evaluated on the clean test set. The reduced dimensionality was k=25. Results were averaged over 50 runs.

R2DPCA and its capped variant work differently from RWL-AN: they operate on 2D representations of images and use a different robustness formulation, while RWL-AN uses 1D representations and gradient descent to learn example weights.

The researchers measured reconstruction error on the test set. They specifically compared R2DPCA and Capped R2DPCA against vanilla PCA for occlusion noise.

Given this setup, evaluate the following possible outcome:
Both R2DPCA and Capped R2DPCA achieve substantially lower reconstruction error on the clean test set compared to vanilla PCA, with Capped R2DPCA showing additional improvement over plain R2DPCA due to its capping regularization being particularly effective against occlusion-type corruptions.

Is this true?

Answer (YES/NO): NO